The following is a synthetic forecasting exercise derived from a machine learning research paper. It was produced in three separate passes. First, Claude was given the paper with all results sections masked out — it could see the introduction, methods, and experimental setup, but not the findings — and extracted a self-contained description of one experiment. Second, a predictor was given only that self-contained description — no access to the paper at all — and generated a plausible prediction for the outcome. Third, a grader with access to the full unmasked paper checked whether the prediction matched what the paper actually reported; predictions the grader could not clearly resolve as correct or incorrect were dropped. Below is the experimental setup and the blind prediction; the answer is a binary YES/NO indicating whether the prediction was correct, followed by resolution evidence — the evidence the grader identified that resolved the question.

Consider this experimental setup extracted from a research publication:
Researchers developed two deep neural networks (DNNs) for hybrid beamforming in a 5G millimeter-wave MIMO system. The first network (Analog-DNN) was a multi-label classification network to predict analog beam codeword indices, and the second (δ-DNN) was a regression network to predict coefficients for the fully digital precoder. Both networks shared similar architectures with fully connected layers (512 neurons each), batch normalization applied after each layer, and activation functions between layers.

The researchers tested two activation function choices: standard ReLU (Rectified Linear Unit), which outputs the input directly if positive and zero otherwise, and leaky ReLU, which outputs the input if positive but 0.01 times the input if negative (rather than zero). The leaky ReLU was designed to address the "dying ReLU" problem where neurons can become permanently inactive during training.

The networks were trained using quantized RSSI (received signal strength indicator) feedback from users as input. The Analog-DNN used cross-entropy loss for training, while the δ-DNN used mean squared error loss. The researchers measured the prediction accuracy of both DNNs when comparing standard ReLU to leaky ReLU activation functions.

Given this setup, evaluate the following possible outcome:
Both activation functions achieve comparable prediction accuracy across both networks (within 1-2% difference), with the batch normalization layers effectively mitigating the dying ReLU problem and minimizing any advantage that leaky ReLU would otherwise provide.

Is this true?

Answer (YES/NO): NO